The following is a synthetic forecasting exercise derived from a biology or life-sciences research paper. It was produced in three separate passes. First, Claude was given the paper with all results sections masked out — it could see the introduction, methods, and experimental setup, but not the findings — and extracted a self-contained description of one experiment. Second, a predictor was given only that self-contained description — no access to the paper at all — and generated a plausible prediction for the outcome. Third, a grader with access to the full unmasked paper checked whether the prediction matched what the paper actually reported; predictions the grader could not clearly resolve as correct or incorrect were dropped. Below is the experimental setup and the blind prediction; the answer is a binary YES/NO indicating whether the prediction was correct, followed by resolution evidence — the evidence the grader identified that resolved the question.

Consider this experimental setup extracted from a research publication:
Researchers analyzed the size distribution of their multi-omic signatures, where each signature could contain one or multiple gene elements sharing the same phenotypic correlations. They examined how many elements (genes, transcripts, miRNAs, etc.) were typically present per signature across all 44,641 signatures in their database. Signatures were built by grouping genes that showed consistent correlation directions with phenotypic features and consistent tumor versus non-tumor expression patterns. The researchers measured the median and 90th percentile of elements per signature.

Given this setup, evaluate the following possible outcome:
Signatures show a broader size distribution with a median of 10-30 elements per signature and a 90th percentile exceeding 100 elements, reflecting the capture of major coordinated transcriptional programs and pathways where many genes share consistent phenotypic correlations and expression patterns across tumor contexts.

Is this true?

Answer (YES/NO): NO